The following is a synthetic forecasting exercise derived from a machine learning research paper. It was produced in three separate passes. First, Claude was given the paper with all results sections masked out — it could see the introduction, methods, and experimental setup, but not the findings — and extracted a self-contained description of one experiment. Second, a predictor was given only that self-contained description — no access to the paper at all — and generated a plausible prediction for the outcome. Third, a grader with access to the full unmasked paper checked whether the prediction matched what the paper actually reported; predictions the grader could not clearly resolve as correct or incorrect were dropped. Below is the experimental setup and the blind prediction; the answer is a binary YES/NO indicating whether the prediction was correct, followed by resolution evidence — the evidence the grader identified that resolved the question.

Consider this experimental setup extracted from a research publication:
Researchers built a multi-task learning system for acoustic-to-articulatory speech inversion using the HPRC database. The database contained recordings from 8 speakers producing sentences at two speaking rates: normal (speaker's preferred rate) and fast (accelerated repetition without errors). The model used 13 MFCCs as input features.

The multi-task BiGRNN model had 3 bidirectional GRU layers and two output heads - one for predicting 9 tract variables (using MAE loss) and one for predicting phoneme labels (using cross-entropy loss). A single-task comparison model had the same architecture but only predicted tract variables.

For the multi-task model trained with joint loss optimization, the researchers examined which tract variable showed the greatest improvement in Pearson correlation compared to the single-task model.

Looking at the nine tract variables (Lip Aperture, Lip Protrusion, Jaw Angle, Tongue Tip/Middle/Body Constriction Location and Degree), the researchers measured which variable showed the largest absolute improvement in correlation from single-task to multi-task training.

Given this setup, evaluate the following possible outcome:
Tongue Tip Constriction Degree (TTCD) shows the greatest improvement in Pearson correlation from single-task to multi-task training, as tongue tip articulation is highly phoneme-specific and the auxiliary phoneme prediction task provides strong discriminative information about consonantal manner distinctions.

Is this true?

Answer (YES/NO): NO